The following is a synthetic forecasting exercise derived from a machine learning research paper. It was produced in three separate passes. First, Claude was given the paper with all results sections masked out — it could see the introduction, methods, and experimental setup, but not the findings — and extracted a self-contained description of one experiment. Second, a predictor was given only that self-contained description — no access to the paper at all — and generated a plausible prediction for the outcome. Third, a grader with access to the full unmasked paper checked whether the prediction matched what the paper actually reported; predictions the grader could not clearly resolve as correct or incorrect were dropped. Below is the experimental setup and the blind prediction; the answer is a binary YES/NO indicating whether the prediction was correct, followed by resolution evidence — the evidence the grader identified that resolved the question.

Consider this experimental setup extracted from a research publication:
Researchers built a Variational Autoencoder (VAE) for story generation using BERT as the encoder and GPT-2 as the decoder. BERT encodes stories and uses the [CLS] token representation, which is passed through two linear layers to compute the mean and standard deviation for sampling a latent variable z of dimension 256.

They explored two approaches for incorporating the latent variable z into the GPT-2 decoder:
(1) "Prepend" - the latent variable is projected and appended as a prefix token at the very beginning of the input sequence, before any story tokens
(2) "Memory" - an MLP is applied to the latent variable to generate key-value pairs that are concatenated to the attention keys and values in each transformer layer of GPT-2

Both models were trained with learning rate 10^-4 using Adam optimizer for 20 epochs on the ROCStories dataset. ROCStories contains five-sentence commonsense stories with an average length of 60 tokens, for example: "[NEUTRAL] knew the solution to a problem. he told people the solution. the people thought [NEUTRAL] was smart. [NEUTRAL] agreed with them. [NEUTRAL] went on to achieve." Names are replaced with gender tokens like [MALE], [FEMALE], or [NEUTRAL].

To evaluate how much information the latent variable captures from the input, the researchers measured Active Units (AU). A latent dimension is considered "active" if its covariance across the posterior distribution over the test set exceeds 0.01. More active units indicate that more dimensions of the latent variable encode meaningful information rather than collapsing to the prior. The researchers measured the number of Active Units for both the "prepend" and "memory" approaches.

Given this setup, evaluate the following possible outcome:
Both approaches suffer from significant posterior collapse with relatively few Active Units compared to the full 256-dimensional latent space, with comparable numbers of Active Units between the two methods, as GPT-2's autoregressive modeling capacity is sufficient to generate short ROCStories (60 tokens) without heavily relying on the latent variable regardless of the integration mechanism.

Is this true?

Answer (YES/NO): NO